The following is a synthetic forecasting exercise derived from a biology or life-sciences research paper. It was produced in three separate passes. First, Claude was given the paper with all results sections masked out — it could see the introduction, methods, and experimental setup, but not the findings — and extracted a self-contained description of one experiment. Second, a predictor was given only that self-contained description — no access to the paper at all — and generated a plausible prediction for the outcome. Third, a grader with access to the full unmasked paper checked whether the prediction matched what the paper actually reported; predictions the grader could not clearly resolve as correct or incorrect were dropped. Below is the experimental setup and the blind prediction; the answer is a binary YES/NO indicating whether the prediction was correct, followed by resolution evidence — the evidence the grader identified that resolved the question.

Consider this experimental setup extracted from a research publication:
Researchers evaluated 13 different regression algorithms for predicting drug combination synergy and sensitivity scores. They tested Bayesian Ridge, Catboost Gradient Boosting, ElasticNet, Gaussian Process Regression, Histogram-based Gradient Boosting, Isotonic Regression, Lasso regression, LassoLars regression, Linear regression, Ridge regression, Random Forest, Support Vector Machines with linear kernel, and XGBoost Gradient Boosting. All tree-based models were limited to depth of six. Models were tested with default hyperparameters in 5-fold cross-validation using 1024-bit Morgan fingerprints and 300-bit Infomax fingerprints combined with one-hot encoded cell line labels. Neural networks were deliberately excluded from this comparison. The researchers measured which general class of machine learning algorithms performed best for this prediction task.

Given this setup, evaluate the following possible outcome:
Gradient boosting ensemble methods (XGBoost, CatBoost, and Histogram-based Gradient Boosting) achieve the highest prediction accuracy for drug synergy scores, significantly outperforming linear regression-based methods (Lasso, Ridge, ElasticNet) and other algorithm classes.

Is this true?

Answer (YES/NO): NO